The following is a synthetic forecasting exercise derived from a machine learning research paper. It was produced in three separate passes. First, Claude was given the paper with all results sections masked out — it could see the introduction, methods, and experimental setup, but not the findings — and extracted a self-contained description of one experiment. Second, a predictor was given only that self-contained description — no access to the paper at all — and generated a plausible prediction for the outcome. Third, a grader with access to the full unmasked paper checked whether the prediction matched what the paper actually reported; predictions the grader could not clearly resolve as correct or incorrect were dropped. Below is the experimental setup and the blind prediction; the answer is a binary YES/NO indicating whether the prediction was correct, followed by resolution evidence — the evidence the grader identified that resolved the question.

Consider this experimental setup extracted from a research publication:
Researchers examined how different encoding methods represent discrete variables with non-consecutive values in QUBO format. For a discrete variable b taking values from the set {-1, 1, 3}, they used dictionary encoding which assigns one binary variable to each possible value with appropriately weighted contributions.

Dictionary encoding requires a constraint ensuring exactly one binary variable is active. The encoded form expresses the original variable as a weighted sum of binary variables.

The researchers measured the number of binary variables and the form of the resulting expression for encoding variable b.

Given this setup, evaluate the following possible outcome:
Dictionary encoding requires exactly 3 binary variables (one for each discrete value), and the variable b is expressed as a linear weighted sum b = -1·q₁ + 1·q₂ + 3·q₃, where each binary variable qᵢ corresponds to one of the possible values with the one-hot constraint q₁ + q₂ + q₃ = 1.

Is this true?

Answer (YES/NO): YES